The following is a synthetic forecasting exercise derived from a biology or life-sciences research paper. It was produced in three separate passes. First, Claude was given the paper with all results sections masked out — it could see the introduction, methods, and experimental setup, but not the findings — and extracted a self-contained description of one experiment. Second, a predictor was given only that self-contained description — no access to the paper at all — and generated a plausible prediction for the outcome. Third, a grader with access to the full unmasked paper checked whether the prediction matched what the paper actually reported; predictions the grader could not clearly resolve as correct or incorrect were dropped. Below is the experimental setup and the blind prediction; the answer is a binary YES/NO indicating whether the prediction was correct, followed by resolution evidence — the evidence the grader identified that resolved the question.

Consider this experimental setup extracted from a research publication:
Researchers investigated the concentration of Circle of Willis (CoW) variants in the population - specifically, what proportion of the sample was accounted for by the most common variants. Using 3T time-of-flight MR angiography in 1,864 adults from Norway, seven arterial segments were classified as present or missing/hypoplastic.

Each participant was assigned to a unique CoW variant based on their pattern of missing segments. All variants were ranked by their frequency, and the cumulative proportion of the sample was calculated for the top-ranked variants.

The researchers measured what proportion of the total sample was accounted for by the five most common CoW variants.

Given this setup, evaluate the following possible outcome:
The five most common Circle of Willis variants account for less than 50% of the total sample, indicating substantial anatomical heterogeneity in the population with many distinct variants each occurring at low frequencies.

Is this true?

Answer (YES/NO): NO